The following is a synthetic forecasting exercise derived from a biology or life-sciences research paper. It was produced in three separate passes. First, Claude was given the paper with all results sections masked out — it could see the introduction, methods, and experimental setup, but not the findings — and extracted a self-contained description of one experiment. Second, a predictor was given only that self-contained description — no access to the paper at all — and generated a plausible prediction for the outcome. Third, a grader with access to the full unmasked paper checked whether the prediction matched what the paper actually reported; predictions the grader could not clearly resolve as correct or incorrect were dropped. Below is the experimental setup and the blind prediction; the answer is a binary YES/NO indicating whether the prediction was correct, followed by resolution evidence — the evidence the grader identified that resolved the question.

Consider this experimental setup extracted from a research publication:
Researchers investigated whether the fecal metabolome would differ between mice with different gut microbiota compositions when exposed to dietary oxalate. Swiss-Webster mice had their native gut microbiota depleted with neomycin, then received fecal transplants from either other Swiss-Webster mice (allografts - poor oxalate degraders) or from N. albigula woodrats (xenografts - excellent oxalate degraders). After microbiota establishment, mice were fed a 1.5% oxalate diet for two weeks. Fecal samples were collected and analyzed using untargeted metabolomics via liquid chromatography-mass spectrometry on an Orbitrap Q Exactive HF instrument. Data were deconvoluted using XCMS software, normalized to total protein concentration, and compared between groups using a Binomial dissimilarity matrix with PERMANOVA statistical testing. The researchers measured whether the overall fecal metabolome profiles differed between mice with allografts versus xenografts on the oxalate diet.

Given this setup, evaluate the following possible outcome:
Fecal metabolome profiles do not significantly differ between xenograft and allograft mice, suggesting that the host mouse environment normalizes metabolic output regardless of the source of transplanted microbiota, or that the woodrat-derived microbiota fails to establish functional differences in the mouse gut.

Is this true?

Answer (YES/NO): NO